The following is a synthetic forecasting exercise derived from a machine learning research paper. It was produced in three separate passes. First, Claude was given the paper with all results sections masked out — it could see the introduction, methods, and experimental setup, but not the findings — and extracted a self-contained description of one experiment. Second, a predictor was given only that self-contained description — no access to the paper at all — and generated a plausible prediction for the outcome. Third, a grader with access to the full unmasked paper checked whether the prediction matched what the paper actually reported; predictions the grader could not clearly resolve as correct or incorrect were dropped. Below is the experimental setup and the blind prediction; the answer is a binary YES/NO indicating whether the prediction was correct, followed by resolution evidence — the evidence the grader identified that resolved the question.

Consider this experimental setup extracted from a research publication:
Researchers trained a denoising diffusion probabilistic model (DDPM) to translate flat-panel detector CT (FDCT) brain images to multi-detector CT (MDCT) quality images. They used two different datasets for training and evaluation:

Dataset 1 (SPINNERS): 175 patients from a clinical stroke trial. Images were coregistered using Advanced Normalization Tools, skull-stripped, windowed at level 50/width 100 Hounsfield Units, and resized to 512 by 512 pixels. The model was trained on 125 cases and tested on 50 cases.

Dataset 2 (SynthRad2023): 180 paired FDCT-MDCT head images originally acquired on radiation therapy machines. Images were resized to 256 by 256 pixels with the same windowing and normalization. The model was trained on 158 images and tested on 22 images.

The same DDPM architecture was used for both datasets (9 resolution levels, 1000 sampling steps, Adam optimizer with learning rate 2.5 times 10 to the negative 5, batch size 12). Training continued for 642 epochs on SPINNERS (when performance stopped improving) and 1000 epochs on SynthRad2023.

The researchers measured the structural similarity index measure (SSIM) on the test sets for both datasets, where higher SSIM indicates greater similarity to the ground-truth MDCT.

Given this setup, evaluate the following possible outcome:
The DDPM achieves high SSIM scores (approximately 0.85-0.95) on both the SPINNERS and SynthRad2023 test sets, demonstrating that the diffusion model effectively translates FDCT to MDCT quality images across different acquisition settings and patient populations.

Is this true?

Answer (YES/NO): YES